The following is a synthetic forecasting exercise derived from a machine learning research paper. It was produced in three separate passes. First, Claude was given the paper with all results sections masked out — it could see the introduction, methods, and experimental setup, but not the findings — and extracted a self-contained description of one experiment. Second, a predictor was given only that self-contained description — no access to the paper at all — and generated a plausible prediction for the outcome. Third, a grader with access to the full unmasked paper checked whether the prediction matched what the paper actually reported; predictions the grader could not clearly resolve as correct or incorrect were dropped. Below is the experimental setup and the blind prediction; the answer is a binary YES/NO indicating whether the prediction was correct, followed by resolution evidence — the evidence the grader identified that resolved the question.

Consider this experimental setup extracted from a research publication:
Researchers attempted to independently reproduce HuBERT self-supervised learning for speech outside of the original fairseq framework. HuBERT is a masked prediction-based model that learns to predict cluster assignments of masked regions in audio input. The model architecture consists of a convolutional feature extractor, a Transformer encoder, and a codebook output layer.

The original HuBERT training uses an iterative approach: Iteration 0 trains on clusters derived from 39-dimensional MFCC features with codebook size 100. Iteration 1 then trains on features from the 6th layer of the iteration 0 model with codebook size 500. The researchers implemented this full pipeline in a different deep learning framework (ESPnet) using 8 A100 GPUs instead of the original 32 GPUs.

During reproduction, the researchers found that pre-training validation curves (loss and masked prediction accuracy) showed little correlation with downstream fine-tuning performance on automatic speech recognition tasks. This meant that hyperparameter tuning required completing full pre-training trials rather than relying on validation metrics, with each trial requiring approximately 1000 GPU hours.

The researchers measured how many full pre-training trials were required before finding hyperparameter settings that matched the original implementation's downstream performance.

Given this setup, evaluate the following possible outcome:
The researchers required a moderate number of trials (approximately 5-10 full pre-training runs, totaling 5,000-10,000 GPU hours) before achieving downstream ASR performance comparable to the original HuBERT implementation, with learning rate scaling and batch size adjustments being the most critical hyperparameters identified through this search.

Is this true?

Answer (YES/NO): NO